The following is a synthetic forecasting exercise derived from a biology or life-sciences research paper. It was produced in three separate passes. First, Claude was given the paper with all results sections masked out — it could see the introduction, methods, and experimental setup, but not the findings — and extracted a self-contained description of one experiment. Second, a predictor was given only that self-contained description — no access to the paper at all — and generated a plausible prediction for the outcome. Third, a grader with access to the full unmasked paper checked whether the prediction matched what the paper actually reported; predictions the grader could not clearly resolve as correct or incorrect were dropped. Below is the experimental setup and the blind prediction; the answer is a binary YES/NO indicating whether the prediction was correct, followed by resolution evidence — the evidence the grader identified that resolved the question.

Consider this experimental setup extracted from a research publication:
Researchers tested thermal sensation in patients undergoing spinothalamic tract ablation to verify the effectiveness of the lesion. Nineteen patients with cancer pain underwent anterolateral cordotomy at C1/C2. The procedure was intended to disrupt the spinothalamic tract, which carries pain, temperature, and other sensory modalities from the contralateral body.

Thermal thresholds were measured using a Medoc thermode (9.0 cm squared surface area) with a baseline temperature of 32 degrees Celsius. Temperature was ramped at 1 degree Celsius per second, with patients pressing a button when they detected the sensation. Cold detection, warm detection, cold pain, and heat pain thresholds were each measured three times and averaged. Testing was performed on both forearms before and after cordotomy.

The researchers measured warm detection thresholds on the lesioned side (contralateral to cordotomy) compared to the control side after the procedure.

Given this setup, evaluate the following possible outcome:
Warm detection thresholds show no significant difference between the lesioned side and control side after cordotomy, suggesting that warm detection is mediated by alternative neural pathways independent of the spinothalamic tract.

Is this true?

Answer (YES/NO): NO